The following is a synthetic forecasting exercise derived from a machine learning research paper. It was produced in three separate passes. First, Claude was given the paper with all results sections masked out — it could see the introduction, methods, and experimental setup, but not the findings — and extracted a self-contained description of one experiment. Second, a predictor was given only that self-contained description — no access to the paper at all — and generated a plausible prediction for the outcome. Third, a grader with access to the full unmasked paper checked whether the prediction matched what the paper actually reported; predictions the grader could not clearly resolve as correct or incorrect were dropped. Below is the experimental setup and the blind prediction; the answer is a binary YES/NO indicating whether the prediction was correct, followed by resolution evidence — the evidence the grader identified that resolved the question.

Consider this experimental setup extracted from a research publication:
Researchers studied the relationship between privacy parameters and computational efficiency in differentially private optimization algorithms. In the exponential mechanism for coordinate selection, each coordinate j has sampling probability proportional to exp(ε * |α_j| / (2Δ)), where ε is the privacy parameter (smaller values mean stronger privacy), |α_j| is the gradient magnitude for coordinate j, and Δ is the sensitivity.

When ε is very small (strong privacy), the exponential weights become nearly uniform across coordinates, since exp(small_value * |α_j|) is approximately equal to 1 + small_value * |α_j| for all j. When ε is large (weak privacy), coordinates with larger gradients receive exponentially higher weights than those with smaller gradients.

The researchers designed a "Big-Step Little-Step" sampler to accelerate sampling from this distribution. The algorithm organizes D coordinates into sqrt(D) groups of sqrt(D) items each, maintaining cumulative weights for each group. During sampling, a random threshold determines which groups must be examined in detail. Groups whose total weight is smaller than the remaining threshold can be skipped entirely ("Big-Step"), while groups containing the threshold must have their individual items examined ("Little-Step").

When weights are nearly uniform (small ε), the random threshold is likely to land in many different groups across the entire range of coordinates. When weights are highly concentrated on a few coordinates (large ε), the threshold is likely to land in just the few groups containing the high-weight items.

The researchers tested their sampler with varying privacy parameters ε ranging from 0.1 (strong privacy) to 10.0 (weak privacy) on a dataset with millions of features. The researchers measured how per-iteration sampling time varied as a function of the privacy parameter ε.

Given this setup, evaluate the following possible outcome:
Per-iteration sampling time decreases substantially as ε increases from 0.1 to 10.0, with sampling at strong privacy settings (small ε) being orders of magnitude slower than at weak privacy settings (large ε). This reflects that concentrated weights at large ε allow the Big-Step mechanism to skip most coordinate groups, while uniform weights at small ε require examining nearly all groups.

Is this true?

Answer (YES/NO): NO